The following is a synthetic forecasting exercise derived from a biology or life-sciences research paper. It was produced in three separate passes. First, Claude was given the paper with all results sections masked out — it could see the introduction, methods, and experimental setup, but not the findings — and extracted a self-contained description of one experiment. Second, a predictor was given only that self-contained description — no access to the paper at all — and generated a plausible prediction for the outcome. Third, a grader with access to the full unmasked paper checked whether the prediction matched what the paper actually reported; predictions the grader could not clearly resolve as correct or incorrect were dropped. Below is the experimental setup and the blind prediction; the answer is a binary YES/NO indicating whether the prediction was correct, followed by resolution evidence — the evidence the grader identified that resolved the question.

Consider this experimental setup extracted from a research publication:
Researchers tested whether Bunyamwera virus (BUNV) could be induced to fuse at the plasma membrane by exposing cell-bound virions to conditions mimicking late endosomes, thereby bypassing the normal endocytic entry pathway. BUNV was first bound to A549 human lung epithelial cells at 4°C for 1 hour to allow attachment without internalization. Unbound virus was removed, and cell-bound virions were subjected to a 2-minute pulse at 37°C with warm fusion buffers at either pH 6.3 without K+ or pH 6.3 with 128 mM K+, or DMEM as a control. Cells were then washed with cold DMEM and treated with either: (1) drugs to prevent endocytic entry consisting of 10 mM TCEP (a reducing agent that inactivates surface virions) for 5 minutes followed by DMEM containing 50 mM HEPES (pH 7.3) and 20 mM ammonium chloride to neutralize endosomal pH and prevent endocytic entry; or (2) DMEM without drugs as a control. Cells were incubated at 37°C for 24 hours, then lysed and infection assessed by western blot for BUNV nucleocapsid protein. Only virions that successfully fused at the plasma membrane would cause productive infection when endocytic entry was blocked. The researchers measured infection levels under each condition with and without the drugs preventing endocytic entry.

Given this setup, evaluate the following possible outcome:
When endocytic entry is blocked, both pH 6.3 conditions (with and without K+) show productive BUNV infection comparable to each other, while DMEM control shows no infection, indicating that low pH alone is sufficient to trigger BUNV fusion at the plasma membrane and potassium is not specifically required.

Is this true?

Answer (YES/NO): NO